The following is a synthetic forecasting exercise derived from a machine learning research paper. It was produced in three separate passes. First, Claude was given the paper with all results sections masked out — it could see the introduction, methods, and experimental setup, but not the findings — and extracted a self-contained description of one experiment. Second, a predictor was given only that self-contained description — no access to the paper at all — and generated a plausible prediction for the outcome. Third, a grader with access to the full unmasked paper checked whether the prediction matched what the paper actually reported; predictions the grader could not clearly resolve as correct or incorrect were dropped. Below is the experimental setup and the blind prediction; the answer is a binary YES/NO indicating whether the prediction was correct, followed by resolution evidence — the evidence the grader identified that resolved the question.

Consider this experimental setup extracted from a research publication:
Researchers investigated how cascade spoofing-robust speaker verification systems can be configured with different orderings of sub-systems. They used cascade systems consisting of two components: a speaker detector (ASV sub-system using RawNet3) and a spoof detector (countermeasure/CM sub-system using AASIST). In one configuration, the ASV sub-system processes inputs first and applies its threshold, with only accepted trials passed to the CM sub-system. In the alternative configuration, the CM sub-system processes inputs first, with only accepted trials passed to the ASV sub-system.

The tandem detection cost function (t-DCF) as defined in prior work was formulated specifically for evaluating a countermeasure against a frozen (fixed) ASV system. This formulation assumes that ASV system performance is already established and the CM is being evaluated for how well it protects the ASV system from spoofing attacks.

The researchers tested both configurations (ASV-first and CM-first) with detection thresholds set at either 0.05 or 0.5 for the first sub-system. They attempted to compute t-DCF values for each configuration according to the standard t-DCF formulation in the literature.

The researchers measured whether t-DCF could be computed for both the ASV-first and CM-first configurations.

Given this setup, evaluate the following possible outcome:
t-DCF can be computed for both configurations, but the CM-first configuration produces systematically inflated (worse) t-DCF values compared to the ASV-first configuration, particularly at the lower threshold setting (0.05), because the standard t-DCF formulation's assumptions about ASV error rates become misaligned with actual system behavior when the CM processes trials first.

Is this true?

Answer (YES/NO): NO